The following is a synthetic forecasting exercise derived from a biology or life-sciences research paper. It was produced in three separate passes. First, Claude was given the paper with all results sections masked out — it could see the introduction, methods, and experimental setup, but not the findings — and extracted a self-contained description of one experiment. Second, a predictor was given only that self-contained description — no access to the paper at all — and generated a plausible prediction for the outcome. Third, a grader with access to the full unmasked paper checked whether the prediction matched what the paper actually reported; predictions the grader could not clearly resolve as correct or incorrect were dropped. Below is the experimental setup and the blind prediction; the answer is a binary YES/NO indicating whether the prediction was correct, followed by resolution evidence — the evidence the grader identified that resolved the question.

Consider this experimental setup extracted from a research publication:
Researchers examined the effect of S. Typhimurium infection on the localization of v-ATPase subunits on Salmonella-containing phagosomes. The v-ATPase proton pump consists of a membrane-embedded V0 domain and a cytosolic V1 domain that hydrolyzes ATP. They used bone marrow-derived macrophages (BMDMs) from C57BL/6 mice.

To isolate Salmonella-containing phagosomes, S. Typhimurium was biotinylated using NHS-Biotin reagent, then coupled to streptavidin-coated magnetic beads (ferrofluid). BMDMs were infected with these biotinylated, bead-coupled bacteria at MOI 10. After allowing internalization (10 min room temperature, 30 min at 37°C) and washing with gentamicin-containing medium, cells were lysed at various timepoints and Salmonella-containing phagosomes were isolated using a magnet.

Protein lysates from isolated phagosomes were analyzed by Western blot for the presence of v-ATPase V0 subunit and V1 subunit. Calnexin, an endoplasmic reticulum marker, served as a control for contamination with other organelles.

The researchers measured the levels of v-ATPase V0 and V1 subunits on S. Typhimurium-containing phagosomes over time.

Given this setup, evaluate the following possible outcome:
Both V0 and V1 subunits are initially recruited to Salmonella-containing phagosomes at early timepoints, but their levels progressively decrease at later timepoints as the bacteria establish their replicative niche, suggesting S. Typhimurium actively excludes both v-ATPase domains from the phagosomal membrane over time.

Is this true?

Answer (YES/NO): NO